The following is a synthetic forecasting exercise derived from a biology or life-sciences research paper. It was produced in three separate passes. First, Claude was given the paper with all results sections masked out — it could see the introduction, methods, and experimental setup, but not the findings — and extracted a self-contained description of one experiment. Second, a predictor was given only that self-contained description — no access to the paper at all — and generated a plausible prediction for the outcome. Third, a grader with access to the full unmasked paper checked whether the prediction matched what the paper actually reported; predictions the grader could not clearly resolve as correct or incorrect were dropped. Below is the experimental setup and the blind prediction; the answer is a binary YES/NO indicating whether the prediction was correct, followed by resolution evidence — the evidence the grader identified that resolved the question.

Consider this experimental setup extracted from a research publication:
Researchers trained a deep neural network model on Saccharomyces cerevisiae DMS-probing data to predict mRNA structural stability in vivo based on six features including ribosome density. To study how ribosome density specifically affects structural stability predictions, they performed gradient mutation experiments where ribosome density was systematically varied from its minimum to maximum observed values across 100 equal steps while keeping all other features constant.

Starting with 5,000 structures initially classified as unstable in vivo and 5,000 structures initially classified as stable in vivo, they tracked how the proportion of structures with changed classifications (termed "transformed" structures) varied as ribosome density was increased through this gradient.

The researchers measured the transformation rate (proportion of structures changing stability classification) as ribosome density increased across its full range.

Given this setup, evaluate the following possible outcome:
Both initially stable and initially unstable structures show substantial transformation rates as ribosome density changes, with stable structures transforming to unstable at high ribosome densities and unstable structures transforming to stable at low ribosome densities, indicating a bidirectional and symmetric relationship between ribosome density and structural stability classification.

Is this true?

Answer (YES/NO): NO